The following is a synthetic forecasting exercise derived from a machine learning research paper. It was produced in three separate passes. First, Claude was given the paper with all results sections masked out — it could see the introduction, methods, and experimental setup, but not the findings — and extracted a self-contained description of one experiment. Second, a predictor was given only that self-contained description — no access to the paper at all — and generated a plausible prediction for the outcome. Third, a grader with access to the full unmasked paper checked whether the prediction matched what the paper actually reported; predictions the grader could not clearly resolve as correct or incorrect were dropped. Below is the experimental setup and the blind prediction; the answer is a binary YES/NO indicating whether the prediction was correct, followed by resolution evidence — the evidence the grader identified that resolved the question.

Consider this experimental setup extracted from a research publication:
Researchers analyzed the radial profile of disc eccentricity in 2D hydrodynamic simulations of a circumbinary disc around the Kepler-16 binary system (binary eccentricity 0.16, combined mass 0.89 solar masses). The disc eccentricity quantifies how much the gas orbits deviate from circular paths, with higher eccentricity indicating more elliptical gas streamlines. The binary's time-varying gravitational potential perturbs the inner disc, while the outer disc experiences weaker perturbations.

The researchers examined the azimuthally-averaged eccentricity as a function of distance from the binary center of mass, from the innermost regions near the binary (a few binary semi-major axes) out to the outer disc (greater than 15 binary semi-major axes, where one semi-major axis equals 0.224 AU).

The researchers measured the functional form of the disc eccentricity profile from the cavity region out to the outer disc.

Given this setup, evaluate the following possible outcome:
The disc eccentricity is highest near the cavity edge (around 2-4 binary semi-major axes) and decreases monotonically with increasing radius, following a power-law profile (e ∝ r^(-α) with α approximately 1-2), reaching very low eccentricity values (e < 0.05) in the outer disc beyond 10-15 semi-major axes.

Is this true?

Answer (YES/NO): NO